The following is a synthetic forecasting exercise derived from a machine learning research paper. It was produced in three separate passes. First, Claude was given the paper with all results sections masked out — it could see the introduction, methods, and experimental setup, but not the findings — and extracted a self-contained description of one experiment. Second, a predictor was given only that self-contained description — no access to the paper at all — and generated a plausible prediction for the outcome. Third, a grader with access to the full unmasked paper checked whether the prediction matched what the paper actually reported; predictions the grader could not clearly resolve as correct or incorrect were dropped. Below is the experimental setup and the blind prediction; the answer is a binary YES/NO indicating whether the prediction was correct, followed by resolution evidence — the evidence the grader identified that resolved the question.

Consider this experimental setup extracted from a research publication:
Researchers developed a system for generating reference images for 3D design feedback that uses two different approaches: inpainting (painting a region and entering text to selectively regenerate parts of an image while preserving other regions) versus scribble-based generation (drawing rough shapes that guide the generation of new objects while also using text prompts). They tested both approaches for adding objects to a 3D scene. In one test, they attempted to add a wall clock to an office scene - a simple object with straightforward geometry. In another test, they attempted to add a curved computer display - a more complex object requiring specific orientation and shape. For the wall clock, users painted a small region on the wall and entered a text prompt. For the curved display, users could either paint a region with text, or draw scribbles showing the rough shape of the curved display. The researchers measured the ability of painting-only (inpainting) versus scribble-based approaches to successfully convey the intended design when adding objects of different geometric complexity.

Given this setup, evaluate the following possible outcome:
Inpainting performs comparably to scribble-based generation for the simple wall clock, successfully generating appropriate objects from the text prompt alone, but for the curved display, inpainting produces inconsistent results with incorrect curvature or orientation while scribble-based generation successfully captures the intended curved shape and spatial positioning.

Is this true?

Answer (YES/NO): NO